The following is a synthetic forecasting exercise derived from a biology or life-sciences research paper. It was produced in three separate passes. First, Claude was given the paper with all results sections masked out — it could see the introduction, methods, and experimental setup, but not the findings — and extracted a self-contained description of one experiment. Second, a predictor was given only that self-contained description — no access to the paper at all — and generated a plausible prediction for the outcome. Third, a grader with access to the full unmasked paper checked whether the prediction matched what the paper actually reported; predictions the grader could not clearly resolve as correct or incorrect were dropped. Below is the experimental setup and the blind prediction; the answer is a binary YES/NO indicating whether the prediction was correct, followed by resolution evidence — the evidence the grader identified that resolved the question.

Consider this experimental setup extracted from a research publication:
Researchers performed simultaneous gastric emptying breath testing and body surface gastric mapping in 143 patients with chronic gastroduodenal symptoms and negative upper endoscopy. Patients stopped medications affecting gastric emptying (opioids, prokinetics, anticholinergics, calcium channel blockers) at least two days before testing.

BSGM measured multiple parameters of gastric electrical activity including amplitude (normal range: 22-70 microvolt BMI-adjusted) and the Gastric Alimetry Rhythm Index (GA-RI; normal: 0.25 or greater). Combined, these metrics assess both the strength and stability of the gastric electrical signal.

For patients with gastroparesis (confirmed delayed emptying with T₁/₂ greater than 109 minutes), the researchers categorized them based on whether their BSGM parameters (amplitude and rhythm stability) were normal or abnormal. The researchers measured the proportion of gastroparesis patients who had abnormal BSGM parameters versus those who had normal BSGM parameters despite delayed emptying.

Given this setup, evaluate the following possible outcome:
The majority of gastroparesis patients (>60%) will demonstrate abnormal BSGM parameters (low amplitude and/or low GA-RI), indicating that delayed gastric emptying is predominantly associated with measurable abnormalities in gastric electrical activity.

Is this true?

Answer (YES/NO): NO